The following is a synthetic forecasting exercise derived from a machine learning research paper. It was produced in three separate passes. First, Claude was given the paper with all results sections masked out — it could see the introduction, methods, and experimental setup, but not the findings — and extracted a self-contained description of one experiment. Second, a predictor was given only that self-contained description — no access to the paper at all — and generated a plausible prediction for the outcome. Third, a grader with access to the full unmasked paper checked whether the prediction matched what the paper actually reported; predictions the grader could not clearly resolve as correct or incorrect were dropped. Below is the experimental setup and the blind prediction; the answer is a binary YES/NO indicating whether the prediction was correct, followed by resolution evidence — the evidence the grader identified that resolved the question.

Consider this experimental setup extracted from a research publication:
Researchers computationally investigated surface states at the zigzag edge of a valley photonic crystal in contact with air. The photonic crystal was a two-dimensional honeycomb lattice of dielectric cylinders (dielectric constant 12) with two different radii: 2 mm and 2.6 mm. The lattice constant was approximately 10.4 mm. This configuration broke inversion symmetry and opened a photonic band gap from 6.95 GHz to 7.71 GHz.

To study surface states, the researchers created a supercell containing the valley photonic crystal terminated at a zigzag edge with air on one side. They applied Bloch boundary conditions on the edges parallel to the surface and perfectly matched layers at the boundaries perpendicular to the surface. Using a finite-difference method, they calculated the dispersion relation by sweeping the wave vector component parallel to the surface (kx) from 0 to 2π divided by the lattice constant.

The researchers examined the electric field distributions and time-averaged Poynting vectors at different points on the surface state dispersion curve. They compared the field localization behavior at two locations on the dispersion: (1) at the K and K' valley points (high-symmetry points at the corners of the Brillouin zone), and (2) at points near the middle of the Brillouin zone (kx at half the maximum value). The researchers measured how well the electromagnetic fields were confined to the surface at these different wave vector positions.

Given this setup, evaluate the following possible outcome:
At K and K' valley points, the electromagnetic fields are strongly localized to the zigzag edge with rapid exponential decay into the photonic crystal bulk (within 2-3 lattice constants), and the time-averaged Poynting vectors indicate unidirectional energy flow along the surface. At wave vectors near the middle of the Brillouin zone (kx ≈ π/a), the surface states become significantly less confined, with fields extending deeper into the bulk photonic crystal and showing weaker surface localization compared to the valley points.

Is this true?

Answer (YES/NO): NO